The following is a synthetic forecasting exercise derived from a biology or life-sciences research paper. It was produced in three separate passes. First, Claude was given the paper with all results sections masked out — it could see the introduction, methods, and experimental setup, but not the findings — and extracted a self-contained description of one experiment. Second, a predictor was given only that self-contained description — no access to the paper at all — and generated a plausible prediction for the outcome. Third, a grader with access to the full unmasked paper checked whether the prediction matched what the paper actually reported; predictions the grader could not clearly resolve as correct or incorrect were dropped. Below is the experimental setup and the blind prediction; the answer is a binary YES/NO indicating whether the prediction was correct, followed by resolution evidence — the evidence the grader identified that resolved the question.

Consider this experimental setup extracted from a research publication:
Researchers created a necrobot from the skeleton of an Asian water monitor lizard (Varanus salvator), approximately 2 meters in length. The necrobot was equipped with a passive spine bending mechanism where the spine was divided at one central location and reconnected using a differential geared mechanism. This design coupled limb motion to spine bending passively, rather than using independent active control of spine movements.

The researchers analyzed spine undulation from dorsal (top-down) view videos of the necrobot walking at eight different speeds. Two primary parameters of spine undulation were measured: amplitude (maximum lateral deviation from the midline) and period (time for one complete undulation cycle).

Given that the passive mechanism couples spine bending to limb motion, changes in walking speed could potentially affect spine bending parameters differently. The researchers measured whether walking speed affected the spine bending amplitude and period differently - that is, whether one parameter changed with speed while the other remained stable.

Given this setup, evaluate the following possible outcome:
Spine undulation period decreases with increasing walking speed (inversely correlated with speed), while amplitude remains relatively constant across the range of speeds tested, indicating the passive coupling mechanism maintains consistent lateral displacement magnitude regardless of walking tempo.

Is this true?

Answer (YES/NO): NO